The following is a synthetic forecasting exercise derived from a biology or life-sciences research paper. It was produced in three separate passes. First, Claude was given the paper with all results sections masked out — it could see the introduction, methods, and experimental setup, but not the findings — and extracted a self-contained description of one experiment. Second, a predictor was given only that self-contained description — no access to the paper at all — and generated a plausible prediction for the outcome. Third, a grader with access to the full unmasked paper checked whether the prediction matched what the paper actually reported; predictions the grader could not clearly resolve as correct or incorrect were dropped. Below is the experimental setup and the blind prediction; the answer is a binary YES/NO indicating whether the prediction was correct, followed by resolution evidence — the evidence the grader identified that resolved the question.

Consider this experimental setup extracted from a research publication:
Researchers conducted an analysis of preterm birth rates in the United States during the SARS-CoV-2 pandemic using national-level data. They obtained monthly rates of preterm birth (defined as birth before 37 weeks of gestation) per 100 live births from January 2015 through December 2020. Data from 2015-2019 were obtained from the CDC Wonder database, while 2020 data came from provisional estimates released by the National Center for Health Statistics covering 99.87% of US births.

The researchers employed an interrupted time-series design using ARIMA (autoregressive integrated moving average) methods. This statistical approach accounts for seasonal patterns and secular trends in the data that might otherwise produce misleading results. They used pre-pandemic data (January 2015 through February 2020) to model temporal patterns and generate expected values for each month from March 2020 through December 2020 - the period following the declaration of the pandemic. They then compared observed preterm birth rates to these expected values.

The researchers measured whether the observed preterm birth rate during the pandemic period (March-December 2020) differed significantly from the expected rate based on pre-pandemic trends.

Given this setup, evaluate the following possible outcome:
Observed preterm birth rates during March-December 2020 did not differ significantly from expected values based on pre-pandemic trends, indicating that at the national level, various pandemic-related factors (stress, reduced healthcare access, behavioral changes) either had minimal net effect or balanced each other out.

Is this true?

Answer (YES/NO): NO